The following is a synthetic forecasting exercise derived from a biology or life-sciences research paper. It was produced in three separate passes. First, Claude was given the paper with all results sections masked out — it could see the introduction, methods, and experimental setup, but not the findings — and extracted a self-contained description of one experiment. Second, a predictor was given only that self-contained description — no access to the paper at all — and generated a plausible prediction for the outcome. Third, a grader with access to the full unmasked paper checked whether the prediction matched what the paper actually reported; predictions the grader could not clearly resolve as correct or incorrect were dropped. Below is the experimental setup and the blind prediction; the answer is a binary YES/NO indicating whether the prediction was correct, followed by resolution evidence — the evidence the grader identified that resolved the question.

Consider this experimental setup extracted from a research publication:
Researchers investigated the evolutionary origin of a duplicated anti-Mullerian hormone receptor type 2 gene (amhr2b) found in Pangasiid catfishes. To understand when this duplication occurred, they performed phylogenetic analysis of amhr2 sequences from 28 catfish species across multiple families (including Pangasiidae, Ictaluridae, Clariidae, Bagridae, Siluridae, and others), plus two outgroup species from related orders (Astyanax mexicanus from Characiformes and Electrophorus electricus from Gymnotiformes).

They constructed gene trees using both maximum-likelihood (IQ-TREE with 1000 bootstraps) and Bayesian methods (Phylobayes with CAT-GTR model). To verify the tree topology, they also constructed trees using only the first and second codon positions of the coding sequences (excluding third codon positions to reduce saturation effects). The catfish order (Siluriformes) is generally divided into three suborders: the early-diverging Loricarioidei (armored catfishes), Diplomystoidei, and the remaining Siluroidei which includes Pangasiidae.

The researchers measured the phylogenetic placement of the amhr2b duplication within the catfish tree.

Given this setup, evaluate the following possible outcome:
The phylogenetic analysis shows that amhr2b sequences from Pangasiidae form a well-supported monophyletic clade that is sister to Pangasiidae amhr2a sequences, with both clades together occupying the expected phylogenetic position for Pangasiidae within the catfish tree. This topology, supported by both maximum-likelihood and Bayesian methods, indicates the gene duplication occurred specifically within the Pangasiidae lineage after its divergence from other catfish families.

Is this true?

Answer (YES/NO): NO